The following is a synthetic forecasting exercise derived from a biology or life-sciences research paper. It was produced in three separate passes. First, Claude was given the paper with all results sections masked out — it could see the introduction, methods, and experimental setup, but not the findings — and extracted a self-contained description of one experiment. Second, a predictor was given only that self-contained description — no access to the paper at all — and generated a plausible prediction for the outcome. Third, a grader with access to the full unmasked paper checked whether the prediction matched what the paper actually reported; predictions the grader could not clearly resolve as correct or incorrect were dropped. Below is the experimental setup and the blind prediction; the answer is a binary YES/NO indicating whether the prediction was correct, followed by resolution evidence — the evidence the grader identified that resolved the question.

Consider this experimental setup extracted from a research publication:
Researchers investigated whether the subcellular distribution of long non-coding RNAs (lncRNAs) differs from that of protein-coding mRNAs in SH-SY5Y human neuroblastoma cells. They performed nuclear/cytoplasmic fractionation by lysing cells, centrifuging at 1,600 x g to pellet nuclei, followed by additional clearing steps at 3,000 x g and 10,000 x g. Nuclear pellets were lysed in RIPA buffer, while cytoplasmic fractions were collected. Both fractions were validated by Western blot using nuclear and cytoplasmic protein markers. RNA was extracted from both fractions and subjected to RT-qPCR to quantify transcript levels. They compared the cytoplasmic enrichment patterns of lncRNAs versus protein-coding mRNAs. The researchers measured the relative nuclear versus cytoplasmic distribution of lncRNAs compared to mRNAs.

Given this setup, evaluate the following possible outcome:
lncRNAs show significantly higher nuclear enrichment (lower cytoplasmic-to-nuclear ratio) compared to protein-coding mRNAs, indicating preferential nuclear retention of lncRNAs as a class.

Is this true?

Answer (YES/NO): NO